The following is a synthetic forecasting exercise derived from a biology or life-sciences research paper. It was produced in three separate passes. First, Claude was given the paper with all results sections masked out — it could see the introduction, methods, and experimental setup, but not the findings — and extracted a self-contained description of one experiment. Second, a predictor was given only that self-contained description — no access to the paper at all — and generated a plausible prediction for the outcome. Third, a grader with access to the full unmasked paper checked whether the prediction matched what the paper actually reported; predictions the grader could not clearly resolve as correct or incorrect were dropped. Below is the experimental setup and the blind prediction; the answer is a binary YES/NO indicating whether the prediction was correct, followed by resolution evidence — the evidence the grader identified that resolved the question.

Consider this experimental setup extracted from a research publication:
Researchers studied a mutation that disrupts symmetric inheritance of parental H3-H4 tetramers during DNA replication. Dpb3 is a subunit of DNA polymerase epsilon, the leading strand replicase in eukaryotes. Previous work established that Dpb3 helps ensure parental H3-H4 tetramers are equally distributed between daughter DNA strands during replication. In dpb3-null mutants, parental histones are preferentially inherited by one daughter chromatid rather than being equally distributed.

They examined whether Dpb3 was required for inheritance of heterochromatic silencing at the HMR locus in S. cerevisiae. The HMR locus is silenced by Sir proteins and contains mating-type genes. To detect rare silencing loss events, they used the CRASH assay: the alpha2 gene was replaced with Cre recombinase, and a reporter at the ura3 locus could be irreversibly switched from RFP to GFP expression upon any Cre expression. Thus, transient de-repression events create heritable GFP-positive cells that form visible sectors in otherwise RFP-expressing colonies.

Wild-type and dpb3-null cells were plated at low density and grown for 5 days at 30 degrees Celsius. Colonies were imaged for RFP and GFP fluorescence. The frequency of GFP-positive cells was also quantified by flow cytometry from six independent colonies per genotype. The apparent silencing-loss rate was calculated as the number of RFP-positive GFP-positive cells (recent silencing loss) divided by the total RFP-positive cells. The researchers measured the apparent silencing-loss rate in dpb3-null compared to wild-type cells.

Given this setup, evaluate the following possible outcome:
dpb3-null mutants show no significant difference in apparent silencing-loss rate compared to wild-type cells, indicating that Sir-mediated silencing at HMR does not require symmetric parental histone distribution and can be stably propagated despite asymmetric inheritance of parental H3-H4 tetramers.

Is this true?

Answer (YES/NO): NO